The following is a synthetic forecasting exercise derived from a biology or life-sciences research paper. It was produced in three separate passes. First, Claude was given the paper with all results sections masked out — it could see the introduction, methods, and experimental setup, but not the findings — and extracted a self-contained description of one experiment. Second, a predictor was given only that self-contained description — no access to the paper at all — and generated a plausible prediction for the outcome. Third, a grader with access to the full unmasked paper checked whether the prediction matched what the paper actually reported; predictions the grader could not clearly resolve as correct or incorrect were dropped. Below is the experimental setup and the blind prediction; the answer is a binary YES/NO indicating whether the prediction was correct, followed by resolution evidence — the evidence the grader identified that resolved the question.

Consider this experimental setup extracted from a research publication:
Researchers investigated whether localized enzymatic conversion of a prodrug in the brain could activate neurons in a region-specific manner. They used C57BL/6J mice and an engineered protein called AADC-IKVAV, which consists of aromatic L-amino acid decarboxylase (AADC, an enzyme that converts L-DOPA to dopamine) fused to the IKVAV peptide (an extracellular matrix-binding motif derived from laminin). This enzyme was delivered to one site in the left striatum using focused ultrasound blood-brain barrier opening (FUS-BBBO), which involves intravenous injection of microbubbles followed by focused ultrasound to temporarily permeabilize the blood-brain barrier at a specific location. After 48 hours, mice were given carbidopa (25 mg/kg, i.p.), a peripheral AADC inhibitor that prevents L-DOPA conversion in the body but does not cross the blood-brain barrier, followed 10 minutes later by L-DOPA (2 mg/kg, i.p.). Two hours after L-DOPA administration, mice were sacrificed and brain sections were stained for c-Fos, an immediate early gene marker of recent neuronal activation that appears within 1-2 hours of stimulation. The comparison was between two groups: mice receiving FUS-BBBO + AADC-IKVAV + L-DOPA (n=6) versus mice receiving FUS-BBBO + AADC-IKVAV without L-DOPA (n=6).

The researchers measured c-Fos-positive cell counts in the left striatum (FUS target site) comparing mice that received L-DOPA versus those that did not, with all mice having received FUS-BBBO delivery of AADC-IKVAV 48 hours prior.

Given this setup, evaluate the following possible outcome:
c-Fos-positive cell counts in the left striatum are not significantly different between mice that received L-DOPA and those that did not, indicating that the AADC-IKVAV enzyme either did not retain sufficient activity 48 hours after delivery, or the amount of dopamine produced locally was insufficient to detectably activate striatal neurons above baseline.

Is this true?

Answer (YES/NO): NO